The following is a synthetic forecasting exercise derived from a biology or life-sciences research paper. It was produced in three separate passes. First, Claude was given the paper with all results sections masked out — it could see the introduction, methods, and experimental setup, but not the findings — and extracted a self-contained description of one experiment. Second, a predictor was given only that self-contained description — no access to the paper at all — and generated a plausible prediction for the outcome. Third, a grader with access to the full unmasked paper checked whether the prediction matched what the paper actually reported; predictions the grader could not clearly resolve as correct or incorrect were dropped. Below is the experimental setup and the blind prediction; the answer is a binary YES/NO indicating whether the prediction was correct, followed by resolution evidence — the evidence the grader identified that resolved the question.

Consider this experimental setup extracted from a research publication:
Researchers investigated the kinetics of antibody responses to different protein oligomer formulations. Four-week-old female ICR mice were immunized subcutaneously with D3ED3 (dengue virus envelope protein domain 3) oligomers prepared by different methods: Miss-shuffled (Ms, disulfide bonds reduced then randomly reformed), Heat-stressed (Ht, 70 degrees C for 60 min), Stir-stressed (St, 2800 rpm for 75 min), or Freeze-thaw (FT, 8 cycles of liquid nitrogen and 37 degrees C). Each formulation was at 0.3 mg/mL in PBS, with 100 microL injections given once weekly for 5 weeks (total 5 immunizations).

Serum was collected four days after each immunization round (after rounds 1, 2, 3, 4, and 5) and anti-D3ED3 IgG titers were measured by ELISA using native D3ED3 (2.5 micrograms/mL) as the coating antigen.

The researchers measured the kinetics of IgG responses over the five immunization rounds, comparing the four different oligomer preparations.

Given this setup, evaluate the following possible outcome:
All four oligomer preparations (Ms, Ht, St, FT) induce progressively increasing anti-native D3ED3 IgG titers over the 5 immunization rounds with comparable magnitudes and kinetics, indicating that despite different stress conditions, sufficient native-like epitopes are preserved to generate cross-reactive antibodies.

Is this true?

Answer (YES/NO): NO